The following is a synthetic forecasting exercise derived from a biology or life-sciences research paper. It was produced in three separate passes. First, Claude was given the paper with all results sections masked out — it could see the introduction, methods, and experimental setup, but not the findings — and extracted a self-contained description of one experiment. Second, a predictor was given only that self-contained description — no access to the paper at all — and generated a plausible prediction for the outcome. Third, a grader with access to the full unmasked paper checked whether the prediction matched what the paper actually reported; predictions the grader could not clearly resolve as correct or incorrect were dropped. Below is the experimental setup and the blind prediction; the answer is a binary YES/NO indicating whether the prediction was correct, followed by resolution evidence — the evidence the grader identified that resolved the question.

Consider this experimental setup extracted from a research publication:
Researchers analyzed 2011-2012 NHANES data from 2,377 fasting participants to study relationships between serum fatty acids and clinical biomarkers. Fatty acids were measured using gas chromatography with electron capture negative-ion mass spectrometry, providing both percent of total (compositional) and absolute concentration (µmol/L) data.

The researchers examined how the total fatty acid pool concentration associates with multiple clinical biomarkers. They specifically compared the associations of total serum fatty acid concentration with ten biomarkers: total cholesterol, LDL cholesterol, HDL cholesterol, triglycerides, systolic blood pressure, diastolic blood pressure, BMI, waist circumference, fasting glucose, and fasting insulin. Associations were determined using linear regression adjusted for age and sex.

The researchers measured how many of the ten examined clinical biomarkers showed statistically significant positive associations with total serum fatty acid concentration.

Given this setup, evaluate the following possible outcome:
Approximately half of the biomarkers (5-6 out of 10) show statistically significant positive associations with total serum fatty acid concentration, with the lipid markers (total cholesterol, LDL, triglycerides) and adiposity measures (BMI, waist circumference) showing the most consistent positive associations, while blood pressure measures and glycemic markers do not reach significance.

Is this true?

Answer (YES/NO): NO